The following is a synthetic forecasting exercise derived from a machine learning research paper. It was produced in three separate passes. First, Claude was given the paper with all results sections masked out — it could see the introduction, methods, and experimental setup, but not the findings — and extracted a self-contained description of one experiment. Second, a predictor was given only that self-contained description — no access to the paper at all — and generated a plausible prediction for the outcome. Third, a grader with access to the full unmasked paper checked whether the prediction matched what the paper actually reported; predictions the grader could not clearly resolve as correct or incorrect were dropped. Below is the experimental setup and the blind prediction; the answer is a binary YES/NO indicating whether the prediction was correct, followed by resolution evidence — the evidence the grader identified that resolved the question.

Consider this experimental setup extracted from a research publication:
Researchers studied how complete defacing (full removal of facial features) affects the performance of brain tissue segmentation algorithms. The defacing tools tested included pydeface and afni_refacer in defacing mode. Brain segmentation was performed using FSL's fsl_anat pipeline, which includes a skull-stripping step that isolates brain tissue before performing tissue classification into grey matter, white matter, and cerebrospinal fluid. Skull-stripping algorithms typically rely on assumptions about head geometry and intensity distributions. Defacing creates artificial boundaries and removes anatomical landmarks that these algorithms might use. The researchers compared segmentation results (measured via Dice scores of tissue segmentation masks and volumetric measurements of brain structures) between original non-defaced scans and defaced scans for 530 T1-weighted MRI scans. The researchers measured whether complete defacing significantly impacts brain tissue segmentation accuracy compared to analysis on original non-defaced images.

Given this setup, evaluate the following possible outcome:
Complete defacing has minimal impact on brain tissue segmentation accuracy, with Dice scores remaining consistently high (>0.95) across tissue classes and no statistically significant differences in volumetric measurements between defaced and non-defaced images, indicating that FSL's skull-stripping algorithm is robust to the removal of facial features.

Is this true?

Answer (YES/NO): NO